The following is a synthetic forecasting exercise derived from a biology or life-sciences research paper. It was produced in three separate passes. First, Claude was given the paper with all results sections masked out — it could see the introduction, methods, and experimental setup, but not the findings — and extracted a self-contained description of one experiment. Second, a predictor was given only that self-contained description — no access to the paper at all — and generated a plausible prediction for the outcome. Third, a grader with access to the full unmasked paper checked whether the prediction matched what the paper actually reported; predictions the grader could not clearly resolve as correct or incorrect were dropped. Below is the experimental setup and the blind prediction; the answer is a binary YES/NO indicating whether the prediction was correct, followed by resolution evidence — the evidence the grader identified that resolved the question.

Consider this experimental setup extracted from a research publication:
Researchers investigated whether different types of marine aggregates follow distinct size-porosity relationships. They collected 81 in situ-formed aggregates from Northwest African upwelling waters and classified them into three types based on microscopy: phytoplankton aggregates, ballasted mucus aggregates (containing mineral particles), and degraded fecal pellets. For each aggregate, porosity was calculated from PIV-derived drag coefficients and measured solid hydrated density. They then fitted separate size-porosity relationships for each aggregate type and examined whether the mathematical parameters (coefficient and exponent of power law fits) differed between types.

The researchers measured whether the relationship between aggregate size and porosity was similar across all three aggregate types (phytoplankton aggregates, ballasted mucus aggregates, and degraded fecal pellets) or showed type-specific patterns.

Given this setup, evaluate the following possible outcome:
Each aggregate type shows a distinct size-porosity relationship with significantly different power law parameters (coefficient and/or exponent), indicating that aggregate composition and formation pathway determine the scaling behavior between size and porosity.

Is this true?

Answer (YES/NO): YES